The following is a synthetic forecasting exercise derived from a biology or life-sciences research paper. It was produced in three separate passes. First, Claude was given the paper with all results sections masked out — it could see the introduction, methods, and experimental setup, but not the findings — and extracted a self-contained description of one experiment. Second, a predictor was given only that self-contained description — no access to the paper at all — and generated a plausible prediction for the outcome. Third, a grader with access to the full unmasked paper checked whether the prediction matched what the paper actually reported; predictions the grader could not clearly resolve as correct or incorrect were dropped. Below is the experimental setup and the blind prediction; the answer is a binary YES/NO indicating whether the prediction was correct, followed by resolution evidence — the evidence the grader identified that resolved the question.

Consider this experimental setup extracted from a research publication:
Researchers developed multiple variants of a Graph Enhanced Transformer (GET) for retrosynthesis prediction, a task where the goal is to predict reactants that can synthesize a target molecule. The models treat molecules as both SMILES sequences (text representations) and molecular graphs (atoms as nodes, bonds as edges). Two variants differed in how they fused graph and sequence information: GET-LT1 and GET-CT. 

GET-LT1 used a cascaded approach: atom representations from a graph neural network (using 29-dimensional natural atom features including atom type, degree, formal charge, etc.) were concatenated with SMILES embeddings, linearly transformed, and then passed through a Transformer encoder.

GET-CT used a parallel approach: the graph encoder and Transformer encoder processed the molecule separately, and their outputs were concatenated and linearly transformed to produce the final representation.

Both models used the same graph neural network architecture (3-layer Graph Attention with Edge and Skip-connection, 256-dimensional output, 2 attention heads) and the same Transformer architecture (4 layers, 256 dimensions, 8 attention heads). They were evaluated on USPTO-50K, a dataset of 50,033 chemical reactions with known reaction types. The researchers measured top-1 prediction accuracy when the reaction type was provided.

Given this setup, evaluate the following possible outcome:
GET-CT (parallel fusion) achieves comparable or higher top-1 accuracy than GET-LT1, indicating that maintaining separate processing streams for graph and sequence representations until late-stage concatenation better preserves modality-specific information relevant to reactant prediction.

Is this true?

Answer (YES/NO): NO